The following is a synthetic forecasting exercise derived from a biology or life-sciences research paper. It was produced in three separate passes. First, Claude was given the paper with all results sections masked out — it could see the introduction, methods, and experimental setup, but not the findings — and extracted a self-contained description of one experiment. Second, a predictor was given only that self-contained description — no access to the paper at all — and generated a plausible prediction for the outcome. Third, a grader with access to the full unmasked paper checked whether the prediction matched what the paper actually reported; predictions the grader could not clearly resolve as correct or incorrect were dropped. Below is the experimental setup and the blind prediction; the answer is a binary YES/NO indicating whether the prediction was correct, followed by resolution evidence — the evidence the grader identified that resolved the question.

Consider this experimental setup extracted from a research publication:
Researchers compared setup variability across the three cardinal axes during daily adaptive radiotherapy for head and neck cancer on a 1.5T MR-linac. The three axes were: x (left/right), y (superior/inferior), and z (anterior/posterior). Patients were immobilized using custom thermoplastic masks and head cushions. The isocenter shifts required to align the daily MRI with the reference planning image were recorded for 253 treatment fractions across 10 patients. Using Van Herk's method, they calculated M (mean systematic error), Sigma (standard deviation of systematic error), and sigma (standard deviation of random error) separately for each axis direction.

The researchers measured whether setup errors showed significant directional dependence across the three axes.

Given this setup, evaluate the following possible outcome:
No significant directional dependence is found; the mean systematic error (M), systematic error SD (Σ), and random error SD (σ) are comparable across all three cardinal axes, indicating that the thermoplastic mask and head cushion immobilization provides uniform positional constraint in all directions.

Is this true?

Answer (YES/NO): NO